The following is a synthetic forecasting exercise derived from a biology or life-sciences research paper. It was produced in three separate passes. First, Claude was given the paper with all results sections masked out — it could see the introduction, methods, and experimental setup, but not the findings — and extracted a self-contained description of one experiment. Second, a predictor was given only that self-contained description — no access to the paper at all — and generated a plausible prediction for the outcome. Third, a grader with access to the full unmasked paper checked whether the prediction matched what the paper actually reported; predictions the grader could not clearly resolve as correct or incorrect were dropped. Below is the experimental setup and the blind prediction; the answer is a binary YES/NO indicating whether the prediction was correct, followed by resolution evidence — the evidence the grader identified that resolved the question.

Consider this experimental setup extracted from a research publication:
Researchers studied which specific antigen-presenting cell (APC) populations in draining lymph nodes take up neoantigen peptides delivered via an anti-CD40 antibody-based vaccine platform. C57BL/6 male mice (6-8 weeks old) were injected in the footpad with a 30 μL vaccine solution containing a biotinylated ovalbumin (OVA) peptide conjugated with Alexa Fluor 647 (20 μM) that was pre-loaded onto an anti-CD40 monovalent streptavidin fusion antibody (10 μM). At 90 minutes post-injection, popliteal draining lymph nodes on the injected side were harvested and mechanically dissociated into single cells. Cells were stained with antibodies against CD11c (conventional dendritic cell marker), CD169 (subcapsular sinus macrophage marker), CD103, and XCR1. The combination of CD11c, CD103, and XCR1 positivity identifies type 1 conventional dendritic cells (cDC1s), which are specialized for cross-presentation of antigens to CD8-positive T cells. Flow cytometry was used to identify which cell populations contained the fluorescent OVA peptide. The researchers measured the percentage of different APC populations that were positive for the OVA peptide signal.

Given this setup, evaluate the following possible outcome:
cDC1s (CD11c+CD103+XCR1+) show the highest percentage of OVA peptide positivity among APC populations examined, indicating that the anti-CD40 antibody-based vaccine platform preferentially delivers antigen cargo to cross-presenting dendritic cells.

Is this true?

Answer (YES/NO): NO